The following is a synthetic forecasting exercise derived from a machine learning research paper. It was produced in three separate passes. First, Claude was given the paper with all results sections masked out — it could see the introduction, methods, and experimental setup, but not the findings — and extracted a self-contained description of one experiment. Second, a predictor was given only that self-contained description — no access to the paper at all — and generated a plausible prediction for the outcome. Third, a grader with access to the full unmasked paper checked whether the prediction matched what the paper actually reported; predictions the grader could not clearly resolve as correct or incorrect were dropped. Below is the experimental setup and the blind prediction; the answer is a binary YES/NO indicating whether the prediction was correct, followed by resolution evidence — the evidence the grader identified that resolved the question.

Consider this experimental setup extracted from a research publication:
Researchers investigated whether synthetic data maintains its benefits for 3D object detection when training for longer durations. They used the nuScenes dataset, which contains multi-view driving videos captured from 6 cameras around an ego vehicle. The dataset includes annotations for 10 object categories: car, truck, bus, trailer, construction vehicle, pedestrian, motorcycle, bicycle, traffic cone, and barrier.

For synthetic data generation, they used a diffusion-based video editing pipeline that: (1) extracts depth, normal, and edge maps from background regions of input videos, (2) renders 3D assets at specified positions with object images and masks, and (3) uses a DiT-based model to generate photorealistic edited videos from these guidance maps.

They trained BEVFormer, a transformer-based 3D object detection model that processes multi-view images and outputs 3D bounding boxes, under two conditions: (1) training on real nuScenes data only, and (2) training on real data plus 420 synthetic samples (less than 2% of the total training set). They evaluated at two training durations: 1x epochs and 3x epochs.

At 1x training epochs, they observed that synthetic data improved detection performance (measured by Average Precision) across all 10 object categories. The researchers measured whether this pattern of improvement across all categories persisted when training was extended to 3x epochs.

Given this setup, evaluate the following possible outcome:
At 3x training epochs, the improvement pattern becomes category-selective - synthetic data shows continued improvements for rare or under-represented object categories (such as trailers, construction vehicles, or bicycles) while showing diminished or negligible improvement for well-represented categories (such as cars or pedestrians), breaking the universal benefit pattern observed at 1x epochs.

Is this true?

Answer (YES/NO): NO